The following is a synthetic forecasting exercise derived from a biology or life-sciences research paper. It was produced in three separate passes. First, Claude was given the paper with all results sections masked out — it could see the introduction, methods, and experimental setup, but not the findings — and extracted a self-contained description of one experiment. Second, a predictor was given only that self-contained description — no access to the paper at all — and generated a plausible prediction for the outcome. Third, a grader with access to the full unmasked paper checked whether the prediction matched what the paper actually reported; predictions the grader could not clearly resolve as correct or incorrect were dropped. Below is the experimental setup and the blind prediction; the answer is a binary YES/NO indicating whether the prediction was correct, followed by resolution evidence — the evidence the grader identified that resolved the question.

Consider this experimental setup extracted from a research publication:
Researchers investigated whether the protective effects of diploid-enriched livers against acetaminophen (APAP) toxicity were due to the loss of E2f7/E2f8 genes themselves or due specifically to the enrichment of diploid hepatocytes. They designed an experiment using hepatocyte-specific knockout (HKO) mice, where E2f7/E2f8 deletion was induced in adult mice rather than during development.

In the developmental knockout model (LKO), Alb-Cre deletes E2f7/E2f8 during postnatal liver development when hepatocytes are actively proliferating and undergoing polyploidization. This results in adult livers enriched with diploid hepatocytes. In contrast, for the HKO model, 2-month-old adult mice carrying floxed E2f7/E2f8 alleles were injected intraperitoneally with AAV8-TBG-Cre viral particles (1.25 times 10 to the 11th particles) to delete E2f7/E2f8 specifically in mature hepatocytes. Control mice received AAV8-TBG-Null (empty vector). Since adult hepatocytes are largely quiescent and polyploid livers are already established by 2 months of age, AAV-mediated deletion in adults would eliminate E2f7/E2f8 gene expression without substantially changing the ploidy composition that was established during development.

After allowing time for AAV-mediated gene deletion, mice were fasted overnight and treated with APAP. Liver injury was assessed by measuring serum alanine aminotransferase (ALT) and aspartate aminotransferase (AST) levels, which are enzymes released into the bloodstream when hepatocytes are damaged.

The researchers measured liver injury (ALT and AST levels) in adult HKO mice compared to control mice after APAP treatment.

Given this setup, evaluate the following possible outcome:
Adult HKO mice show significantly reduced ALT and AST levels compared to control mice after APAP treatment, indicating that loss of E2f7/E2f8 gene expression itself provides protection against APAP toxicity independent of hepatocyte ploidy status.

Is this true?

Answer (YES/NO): NO